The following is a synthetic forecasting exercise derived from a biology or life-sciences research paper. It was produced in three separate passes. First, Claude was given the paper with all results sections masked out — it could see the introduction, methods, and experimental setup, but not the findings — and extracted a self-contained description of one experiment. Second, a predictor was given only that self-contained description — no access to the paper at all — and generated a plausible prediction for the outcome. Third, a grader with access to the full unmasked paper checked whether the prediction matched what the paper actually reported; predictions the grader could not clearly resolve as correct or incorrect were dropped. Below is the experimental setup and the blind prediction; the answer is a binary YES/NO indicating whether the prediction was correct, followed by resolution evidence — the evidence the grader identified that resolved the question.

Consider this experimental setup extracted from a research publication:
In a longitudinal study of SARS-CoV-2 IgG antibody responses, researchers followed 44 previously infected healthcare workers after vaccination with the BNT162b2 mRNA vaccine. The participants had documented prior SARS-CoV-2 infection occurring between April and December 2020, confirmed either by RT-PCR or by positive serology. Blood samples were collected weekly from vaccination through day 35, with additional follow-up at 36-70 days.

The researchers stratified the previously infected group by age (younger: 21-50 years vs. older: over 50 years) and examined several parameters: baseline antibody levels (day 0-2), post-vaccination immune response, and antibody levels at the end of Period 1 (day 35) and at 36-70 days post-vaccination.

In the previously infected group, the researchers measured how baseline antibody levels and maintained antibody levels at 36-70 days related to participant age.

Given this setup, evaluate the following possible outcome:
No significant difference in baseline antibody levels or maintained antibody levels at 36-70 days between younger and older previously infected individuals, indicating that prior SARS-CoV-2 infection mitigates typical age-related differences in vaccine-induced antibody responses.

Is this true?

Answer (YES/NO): NO